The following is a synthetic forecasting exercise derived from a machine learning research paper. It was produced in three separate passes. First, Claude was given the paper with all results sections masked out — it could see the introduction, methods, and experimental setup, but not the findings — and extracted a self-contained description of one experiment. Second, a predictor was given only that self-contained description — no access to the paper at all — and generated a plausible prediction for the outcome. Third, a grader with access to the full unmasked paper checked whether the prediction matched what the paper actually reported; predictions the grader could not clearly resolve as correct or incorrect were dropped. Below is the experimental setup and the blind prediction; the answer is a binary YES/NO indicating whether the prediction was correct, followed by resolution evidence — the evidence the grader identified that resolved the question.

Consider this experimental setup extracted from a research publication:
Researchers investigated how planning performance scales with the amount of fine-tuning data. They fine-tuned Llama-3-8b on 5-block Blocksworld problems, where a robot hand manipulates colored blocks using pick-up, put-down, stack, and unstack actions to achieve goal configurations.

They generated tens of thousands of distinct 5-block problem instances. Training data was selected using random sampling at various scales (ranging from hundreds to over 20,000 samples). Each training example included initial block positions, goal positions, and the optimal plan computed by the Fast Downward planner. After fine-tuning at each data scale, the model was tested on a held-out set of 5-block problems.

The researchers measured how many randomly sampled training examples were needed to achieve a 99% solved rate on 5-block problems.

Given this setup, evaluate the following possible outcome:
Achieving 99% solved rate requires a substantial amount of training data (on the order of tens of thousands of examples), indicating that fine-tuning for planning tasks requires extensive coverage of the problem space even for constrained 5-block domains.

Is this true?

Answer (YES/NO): YES